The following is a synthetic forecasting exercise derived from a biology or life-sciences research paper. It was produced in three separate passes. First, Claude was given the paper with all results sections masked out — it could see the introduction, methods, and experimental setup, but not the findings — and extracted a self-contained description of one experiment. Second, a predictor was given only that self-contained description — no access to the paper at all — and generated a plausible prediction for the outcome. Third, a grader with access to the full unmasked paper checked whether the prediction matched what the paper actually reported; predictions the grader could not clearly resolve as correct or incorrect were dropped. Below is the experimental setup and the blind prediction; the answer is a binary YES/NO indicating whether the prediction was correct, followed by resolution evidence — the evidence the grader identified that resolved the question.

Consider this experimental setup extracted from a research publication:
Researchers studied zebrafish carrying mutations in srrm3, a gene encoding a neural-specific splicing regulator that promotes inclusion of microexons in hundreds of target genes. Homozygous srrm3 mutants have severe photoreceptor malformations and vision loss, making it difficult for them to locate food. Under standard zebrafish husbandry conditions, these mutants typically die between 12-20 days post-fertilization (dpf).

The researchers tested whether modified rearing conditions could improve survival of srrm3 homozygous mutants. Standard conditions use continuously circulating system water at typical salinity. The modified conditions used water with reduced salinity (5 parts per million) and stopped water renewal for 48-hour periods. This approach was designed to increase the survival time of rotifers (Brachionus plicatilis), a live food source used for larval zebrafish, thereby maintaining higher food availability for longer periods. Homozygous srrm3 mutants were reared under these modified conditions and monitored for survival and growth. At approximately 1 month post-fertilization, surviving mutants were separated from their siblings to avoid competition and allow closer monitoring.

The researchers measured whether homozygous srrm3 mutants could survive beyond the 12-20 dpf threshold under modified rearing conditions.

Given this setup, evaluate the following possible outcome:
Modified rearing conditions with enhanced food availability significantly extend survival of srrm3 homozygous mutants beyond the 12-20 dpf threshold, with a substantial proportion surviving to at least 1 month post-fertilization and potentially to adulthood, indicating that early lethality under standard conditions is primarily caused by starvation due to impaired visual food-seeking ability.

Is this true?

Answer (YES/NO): YES